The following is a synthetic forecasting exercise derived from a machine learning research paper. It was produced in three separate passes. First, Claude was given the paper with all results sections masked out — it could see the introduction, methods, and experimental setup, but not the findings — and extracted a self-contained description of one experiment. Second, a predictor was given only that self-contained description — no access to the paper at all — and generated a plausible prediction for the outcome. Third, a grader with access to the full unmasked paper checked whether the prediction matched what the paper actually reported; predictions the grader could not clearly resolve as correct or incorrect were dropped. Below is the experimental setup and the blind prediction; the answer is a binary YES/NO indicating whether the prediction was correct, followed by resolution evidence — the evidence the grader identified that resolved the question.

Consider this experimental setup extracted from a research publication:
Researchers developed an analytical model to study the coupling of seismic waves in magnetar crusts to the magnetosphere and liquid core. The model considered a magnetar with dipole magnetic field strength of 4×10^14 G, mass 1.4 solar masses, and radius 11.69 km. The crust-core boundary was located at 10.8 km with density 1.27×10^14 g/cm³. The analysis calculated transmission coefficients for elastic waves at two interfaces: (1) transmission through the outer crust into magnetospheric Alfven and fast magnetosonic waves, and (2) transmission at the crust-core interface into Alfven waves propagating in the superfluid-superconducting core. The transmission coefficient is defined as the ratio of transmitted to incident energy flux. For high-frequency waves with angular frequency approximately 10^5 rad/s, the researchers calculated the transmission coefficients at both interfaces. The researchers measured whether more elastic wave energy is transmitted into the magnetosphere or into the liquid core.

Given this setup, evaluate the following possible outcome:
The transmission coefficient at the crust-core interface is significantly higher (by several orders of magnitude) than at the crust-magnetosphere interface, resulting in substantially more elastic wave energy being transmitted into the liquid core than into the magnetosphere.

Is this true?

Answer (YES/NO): NO